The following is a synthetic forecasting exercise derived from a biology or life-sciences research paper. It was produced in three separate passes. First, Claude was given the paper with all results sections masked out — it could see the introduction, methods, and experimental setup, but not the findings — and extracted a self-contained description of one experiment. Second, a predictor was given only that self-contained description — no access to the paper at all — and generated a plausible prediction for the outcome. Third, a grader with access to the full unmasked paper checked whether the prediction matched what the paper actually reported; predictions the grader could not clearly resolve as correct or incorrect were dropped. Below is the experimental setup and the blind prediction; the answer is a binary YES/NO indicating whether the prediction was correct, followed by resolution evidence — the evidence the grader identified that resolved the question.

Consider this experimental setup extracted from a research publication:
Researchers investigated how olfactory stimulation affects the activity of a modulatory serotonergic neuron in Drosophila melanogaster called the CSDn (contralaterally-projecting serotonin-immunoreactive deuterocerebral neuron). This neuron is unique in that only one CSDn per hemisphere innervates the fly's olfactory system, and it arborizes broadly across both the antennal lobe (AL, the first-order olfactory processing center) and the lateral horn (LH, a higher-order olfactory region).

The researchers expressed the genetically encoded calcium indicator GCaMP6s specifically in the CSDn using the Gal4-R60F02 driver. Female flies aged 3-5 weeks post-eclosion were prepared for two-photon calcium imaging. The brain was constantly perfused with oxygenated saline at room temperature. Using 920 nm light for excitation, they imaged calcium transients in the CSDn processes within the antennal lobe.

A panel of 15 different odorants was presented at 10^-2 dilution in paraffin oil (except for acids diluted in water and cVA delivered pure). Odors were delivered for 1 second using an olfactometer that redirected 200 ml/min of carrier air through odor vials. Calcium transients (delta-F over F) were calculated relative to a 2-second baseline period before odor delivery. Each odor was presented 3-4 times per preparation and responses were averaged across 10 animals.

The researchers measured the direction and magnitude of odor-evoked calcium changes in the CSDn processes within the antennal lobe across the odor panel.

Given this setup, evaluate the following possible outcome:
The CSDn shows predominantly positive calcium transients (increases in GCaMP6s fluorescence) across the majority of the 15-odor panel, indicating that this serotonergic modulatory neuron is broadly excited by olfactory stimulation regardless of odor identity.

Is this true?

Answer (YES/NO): NO